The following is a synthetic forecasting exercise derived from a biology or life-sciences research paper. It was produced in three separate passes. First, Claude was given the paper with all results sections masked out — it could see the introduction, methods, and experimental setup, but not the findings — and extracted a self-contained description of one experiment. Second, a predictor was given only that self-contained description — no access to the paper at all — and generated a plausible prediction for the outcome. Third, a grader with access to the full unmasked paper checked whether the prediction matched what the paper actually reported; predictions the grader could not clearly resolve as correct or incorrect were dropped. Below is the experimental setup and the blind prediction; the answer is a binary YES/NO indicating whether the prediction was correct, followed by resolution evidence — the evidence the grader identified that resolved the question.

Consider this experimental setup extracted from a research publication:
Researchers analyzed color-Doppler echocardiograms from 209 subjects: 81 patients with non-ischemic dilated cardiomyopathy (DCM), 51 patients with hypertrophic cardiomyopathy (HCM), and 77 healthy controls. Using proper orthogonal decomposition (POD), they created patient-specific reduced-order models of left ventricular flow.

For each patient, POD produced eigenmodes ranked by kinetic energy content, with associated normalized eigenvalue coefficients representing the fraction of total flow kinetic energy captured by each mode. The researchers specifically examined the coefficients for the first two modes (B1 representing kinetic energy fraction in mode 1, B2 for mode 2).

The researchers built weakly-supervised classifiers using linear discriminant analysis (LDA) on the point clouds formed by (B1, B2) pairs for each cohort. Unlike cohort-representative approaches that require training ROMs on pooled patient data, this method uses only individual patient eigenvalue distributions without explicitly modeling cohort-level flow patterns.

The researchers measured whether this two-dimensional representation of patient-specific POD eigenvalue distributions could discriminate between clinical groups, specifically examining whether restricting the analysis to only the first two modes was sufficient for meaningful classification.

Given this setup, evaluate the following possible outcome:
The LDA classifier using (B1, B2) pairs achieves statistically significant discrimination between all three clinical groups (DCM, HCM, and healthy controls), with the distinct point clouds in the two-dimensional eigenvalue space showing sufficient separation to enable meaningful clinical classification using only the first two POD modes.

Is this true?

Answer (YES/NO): YES